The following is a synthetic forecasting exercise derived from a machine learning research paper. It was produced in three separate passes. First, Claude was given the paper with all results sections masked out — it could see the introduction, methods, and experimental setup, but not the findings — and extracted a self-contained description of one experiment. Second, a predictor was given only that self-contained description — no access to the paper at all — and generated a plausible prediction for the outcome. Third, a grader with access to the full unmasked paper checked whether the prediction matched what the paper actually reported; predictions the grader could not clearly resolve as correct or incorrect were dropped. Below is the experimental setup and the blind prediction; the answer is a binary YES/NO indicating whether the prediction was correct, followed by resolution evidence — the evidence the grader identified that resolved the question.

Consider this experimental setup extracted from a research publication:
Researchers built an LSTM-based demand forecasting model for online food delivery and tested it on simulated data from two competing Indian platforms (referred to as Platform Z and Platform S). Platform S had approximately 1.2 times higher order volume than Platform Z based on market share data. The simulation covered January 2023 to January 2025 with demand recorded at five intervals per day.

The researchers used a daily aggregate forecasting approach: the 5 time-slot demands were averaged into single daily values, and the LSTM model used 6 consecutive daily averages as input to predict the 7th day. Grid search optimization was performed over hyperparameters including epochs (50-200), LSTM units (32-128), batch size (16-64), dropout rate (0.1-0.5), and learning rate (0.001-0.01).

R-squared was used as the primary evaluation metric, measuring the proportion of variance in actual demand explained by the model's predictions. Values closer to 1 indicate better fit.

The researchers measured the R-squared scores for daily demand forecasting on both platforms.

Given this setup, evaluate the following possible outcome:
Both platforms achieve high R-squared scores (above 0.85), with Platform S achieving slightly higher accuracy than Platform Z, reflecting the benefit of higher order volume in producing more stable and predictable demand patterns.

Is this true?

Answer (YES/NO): YES